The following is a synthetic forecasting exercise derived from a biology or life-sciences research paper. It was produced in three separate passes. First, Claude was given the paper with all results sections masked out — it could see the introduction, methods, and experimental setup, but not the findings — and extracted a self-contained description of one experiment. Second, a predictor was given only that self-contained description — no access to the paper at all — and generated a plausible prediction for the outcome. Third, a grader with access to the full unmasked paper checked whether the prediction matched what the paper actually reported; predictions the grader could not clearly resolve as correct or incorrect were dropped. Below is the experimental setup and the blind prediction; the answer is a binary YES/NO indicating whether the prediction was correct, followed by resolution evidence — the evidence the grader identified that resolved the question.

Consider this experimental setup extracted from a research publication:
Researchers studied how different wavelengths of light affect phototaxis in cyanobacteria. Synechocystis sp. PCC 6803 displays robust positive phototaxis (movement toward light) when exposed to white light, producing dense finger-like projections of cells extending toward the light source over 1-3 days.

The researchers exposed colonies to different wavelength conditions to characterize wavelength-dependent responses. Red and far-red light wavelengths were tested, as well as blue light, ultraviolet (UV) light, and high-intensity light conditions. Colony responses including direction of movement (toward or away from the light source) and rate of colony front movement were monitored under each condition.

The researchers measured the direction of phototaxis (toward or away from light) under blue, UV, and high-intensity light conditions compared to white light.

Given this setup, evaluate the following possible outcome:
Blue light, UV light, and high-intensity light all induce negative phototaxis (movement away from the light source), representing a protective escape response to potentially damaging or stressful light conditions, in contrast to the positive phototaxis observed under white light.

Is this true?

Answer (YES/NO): YES